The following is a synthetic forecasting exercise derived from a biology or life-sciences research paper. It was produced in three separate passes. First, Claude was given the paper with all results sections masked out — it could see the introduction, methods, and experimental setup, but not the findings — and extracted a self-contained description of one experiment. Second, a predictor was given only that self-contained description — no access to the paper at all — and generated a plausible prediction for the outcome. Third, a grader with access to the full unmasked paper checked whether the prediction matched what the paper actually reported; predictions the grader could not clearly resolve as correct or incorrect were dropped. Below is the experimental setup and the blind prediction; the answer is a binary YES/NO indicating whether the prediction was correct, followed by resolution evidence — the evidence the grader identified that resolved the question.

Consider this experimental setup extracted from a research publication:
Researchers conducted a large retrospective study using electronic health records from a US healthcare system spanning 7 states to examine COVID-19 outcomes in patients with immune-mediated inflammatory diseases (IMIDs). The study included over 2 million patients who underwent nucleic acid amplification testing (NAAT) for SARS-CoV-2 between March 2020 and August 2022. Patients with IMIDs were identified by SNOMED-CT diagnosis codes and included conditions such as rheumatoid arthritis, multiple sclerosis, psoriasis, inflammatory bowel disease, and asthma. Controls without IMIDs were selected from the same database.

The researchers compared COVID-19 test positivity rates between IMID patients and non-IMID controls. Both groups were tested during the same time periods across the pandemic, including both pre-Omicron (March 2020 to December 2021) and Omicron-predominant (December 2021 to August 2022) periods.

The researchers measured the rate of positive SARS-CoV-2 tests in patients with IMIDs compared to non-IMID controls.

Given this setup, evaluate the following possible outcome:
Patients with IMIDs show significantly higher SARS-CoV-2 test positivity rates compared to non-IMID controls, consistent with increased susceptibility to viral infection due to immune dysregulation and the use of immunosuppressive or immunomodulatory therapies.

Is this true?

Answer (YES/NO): NO